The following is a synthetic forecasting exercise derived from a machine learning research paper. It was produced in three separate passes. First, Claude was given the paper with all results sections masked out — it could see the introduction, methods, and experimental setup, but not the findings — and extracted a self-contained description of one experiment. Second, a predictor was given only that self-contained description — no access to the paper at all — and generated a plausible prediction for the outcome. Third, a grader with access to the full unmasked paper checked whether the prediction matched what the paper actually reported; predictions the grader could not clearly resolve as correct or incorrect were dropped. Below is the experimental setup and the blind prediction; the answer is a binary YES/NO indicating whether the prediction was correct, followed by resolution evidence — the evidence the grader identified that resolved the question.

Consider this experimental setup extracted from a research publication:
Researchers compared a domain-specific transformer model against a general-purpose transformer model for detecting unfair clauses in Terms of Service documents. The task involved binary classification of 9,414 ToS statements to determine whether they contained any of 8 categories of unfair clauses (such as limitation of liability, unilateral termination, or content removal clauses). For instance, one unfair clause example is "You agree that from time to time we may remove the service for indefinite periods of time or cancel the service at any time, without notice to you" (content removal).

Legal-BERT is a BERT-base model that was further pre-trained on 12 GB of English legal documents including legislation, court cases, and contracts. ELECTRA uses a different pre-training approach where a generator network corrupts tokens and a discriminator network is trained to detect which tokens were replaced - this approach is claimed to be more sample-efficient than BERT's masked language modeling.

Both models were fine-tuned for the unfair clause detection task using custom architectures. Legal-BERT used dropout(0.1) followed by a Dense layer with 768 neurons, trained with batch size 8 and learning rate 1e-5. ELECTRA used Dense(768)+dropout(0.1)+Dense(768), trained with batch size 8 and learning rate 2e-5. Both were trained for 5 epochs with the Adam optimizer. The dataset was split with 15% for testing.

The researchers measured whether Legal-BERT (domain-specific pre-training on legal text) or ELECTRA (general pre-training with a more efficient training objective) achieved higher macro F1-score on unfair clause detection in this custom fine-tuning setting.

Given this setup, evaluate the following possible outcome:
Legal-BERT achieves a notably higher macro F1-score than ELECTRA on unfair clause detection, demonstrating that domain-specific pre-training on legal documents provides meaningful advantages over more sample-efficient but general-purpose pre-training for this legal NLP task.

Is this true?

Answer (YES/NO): NO